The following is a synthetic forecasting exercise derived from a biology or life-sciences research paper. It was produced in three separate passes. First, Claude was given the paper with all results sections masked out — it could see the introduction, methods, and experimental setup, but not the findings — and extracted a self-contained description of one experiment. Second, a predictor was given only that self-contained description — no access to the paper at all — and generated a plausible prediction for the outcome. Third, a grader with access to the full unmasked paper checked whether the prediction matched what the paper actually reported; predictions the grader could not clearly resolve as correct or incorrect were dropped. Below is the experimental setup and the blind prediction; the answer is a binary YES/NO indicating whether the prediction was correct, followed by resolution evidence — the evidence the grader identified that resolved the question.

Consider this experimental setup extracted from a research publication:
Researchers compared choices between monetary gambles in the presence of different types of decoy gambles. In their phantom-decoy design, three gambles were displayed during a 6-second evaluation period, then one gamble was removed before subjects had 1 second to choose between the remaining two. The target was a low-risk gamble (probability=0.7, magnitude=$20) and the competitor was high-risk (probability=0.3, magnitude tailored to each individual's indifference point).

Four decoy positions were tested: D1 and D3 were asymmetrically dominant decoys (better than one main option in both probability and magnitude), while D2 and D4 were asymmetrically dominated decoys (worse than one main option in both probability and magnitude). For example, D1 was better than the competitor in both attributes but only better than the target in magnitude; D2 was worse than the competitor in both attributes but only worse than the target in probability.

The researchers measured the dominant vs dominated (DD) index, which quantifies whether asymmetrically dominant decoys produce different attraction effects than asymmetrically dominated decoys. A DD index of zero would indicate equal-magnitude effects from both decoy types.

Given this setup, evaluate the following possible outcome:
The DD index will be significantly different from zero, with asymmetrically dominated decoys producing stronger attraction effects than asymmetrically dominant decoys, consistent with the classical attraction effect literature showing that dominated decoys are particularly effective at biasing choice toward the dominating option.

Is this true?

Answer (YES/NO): NO